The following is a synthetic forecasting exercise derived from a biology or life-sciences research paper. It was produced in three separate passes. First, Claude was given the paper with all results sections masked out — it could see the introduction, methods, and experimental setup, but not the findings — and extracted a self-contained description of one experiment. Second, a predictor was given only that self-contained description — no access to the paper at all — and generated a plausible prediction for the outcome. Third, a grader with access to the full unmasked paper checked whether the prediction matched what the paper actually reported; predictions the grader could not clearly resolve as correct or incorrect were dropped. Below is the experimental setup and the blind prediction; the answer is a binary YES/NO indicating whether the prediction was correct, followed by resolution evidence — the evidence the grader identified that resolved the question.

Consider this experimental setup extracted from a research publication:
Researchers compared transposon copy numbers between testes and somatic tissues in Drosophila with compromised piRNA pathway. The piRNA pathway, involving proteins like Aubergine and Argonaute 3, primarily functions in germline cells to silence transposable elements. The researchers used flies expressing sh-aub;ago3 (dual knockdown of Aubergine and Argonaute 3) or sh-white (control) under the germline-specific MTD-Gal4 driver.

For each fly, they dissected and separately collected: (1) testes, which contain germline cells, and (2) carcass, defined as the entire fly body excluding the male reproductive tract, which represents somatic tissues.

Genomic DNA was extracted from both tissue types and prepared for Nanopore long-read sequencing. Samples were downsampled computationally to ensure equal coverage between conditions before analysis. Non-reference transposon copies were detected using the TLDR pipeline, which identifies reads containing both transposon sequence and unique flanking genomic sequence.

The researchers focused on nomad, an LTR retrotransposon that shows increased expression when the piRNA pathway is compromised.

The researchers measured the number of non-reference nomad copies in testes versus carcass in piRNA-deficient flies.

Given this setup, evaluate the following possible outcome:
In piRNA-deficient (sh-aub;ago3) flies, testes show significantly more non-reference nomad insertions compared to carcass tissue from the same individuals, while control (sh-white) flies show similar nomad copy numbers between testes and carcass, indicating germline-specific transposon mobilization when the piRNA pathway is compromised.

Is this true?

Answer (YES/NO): NO